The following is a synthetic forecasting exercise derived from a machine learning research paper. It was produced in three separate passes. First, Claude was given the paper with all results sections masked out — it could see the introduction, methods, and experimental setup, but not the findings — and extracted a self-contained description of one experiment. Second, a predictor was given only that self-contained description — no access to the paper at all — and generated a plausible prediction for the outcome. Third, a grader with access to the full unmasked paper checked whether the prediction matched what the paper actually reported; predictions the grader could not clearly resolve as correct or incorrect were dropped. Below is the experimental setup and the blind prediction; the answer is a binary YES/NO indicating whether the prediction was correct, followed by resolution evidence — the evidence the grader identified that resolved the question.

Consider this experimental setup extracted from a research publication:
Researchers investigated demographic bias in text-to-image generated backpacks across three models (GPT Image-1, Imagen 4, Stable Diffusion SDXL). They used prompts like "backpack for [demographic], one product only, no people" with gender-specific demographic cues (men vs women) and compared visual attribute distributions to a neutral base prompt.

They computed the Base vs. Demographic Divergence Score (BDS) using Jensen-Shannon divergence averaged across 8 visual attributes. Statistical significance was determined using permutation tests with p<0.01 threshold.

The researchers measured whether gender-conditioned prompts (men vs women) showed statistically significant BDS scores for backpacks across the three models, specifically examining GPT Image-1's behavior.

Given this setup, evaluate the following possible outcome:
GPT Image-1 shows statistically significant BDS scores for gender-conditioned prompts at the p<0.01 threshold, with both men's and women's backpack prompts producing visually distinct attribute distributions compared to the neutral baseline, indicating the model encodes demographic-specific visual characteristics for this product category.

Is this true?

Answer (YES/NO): YES